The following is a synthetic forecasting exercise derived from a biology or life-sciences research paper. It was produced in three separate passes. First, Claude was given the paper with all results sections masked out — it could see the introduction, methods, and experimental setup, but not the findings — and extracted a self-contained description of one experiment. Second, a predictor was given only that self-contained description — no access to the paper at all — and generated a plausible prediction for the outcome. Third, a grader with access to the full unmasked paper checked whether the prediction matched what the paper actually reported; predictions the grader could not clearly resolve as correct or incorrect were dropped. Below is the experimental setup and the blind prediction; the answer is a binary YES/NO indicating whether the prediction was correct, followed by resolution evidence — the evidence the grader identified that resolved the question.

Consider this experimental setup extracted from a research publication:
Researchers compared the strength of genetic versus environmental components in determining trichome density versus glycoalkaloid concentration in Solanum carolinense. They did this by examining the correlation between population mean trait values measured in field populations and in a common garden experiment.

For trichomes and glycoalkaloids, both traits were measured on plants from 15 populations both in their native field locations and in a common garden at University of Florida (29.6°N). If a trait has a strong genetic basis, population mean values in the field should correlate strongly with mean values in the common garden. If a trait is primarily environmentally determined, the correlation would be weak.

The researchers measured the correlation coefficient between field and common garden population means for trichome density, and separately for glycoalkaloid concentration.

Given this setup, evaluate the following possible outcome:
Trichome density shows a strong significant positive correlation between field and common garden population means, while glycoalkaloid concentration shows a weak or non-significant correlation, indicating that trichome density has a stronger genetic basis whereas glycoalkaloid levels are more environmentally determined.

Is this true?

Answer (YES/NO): YES